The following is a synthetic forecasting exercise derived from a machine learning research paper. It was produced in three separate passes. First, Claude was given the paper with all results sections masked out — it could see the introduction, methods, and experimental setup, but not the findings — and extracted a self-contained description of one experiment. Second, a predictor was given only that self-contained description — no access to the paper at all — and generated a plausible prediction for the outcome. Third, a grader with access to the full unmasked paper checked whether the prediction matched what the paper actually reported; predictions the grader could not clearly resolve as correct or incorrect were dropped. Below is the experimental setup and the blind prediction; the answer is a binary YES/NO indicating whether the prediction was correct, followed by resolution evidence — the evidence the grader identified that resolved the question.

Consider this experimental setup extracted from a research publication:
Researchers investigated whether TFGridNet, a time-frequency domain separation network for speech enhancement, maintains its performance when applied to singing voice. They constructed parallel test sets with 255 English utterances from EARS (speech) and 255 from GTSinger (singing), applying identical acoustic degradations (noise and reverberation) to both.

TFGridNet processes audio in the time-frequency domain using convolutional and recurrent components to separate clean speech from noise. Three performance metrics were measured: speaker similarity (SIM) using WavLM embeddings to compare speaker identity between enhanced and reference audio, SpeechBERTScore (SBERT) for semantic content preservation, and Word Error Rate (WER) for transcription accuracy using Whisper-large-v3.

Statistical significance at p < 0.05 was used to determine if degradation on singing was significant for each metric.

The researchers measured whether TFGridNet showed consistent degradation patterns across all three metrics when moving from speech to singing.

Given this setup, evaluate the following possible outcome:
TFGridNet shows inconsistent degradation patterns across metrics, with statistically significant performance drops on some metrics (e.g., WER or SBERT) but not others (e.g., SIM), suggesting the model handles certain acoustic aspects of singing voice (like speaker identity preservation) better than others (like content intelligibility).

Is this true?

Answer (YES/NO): NO